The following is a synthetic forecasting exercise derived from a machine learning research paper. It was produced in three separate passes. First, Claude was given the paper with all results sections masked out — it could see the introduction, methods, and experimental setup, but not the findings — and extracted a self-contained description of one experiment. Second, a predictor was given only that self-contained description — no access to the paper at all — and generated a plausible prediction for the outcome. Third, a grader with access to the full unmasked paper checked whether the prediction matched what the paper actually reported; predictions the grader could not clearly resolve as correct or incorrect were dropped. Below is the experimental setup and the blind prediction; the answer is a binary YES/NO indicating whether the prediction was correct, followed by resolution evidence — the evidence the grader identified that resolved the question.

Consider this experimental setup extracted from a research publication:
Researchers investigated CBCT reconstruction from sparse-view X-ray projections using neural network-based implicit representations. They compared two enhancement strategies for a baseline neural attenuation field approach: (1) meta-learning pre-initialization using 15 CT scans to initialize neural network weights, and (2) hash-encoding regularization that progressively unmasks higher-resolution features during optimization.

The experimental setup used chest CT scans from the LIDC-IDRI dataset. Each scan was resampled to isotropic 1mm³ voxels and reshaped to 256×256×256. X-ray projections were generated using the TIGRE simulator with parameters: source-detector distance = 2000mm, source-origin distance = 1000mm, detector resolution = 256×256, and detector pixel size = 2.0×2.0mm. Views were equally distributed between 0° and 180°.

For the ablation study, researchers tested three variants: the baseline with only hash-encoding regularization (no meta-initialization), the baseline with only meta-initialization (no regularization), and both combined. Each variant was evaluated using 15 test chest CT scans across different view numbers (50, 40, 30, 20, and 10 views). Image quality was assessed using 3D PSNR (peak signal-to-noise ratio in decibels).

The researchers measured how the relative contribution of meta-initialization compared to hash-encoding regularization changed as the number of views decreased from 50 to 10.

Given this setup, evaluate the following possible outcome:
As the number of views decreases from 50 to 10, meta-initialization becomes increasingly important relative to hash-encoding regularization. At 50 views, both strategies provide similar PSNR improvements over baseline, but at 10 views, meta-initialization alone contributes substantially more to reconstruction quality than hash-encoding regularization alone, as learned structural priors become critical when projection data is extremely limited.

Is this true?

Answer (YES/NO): NO